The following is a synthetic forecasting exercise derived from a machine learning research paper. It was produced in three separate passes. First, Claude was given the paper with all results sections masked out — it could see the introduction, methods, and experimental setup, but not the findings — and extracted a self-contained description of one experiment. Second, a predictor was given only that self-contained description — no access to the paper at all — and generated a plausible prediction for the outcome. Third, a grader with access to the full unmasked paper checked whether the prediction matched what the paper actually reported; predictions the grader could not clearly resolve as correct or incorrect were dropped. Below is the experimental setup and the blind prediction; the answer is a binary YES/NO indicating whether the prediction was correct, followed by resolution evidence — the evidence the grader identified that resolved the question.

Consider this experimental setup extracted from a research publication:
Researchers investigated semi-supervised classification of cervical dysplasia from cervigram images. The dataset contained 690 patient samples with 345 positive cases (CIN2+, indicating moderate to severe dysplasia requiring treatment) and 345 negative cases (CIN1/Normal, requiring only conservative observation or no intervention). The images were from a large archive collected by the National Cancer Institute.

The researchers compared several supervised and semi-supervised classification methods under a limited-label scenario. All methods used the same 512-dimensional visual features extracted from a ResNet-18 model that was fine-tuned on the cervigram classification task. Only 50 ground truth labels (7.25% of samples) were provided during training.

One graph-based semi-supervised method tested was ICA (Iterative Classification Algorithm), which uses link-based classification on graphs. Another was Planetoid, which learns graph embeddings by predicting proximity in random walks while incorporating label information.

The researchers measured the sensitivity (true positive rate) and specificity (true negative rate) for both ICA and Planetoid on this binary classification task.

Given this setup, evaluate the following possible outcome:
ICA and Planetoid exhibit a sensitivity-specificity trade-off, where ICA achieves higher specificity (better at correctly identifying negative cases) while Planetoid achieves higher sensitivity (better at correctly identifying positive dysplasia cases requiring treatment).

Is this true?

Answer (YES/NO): NO